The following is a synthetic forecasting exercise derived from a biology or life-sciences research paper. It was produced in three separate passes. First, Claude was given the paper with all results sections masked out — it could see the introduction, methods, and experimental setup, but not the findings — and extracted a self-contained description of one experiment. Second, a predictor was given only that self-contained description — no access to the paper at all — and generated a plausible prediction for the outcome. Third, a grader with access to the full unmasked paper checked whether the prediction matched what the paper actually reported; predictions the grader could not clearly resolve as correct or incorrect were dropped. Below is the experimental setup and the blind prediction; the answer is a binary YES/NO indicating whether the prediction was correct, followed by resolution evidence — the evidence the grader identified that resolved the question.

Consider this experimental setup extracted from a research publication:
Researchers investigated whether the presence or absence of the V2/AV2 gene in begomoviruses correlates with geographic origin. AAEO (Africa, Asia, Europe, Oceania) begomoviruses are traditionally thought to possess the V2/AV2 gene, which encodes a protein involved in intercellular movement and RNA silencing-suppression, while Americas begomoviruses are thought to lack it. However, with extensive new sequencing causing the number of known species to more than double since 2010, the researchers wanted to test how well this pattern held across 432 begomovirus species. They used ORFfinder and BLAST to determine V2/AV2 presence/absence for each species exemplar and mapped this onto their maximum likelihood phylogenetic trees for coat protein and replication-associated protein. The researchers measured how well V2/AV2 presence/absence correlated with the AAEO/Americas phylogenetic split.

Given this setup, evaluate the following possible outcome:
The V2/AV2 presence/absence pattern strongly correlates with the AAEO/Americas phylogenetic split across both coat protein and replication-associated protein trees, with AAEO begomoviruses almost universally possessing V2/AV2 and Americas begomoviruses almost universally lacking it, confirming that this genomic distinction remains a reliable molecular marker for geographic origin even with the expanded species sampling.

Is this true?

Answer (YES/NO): YES